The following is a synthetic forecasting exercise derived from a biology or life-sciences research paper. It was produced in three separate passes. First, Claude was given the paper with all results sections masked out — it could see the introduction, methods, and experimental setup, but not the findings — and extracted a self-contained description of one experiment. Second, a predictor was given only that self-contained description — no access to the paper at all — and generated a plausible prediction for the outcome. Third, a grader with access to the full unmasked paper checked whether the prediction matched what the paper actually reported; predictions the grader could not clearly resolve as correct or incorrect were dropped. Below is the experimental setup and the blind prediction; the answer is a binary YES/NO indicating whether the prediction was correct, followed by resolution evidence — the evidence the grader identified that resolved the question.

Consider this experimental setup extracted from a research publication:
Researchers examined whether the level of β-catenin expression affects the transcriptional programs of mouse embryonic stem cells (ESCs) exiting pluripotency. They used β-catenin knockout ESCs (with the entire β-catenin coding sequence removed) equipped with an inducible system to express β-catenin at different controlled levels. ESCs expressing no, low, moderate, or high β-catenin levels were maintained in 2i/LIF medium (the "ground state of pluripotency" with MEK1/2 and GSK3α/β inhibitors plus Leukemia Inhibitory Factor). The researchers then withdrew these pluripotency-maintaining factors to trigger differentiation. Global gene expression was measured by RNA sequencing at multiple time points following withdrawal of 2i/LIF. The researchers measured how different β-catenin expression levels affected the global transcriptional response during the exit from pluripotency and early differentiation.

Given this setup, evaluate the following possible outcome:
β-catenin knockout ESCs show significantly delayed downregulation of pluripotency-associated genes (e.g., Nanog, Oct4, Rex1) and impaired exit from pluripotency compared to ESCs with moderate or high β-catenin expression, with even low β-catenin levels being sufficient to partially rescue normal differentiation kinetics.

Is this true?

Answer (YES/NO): NO